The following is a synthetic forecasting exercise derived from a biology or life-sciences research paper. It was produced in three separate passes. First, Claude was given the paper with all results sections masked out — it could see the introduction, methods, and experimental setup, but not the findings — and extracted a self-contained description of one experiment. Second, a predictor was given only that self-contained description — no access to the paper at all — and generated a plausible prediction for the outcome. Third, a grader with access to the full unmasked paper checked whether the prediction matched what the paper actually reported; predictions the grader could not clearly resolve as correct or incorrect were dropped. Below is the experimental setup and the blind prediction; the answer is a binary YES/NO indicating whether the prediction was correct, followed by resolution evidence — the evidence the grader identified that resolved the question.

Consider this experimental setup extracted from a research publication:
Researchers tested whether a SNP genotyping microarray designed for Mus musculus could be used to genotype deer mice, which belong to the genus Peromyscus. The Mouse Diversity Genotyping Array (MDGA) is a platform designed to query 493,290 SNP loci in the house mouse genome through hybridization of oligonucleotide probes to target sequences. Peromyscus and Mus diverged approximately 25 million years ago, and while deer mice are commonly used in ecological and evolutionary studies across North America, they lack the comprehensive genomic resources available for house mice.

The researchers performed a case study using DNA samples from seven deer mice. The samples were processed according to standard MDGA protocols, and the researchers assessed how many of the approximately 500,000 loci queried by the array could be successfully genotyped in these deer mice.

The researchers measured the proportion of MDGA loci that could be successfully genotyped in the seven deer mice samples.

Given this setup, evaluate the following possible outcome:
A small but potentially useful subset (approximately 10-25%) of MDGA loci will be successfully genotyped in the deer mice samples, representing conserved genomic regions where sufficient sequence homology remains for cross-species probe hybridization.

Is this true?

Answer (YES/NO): NO